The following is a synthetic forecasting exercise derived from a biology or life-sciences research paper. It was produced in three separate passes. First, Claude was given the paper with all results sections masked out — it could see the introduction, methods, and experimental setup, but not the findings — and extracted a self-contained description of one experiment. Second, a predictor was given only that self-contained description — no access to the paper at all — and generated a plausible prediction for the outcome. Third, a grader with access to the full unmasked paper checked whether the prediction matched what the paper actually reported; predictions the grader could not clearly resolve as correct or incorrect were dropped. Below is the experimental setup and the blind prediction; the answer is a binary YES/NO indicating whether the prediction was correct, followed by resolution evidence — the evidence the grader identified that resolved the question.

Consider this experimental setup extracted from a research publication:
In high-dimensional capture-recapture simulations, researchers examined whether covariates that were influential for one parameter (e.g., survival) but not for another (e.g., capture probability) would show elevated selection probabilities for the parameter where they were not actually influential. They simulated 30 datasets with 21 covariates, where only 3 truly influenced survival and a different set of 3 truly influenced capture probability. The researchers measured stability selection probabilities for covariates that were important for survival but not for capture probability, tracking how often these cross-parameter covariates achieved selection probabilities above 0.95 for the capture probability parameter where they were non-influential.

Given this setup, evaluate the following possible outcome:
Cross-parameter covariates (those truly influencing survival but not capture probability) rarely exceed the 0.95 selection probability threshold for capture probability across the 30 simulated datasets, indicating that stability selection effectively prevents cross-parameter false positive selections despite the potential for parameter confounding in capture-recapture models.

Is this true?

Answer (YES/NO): NO